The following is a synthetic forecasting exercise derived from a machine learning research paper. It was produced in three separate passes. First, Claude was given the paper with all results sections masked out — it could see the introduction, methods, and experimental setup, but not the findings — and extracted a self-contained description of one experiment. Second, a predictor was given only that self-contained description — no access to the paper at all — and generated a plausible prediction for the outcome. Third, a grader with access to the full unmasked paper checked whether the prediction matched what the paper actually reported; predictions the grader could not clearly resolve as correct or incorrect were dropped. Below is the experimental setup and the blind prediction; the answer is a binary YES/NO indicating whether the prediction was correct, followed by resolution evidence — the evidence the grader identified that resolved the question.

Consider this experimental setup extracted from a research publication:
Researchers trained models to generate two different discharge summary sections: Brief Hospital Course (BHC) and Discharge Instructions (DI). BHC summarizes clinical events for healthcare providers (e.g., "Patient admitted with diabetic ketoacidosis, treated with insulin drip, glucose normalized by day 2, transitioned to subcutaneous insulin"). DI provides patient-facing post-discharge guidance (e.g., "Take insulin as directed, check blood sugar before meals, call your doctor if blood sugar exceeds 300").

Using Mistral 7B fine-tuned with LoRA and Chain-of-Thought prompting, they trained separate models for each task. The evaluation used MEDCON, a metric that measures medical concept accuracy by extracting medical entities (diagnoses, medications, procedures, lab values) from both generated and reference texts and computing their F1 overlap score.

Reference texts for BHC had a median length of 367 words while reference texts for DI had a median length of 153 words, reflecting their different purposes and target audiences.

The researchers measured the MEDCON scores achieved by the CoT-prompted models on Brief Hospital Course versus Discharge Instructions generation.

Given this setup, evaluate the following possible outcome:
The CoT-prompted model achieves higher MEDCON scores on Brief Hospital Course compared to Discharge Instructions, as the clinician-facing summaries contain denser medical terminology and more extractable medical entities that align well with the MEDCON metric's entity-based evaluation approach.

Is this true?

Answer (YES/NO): NO